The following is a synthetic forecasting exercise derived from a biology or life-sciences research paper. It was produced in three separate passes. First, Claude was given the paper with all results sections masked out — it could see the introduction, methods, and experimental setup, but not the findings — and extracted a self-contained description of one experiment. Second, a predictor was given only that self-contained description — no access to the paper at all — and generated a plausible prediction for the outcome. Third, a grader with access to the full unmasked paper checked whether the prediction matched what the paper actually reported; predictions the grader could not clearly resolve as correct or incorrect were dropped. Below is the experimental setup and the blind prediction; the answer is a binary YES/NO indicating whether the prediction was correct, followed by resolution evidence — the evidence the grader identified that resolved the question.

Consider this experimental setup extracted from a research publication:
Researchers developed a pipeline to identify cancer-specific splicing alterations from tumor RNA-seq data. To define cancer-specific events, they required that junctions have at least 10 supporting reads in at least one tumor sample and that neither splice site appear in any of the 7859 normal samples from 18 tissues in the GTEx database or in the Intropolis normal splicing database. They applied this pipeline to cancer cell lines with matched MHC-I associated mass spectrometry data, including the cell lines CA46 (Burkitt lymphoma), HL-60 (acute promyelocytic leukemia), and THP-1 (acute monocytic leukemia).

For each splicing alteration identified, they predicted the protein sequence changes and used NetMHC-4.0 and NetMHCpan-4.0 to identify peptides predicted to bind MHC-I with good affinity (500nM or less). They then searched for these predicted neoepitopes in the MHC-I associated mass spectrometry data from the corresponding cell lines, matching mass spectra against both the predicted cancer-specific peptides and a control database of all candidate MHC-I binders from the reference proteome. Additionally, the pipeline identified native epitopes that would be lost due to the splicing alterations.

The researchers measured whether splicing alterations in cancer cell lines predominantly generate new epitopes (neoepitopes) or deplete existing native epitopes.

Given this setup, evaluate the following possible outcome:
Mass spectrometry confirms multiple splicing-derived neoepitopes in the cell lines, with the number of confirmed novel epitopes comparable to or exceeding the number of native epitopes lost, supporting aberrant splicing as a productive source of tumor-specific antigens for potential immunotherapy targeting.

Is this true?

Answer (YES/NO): NO